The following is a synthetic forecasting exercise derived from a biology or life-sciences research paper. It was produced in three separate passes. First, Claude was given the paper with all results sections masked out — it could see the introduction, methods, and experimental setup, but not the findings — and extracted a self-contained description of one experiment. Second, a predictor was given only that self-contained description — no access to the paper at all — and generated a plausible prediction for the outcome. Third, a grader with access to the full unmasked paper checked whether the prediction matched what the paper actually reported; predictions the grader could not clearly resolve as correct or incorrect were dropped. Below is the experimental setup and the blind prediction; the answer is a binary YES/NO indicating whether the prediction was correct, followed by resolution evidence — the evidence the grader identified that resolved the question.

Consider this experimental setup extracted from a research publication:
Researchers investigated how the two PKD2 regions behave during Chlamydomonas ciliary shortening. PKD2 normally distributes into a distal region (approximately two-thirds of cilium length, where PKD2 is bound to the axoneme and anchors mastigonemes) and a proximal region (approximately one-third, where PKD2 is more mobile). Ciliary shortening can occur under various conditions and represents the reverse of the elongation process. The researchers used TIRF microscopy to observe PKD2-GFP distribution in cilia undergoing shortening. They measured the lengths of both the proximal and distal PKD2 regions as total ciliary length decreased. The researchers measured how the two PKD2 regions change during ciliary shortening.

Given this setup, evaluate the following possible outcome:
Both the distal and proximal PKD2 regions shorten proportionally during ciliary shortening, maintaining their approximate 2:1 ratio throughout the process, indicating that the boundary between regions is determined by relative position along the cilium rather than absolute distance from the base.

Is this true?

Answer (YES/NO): YES